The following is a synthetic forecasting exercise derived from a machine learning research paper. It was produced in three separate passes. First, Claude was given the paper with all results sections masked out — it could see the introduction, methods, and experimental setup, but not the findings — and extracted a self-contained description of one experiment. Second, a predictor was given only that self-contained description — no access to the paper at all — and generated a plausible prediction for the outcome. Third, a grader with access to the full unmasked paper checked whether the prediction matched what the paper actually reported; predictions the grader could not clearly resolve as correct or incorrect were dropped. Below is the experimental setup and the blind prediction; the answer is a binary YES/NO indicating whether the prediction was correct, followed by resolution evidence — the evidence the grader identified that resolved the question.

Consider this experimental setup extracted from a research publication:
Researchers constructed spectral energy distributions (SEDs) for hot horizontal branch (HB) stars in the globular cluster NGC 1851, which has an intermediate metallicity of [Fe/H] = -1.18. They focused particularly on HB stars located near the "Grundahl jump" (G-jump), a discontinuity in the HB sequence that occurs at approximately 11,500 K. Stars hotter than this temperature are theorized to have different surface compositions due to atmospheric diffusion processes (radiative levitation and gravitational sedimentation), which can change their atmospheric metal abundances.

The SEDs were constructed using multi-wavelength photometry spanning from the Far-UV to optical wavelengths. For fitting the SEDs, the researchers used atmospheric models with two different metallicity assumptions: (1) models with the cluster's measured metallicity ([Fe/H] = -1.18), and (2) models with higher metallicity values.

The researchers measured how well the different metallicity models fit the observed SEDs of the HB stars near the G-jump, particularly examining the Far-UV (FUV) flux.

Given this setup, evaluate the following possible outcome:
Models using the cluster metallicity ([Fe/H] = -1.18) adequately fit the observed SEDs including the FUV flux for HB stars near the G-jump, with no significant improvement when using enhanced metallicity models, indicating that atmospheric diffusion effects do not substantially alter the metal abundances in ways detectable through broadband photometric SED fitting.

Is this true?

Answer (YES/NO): NO